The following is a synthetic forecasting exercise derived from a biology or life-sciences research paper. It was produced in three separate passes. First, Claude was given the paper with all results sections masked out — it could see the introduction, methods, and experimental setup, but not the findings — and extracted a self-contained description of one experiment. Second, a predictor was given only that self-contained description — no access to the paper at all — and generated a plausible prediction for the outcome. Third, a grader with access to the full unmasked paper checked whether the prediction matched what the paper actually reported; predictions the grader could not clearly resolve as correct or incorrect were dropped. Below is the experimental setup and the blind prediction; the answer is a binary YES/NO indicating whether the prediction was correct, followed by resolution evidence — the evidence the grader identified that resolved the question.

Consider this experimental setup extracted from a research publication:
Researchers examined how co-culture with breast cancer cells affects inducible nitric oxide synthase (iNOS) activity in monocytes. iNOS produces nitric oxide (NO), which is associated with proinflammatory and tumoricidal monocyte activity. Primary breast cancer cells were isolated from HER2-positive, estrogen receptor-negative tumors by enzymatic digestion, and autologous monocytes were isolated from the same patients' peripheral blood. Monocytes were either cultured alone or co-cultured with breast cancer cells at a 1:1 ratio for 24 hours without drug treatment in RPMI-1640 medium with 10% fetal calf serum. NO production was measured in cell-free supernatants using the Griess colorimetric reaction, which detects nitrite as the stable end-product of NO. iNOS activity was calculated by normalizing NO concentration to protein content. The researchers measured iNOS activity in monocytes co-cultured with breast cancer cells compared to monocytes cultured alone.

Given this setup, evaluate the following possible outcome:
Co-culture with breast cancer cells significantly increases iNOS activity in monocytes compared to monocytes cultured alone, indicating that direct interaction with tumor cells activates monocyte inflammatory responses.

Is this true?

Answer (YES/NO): YES